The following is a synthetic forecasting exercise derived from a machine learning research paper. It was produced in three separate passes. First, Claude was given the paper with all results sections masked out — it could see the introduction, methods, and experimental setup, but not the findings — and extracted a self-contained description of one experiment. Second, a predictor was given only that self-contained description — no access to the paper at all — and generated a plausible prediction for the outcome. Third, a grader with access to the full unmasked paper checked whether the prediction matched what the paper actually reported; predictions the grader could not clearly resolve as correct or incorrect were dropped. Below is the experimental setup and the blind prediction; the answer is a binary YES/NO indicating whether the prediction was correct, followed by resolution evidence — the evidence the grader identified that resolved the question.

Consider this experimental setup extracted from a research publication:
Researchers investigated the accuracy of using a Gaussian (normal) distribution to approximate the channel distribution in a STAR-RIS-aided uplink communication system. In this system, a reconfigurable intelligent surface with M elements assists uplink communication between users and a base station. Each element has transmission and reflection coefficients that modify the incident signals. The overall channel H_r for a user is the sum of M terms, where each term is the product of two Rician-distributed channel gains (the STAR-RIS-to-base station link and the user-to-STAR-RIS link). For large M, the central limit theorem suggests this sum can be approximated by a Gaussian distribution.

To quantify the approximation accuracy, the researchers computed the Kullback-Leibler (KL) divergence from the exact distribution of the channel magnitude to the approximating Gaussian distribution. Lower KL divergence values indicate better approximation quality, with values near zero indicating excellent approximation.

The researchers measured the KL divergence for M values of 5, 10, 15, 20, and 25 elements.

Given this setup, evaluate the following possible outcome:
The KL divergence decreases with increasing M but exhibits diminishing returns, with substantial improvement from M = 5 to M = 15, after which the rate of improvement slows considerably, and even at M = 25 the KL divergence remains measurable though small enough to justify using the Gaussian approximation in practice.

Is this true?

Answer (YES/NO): NO